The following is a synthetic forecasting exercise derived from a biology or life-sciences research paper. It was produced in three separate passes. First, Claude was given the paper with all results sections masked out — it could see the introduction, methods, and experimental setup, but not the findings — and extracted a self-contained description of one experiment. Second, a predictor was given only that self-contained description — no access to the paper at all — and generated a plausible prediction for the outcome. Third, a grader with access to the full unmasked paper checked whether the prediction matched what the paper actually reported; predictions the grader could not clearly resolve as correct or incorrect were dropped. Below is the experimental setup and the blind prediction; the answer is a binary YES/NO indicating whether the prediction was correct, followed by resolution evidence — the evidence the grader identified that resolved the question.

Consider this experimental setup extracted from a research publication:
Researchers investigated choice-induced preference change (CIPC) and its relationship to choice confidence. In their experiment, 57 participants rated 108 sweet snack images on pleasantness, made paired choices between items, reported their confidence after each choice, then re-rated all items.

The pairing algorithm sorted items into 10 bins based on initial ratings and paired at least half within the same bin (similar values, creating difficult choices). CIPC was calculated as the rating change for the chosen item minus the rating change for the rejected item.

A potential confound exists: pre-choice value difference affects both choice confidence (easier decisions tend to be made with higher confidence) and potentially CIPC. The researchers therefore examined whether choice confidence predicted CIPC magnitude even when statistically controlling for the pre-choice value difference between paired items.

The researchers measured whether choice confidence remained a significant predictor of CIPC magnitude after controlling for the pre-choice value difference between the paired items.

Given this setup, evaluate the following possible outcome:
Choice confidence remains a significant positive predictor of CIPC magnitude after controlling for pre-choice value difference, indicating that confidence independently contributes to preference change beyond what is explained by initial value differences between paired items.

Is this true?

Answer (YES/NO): YES